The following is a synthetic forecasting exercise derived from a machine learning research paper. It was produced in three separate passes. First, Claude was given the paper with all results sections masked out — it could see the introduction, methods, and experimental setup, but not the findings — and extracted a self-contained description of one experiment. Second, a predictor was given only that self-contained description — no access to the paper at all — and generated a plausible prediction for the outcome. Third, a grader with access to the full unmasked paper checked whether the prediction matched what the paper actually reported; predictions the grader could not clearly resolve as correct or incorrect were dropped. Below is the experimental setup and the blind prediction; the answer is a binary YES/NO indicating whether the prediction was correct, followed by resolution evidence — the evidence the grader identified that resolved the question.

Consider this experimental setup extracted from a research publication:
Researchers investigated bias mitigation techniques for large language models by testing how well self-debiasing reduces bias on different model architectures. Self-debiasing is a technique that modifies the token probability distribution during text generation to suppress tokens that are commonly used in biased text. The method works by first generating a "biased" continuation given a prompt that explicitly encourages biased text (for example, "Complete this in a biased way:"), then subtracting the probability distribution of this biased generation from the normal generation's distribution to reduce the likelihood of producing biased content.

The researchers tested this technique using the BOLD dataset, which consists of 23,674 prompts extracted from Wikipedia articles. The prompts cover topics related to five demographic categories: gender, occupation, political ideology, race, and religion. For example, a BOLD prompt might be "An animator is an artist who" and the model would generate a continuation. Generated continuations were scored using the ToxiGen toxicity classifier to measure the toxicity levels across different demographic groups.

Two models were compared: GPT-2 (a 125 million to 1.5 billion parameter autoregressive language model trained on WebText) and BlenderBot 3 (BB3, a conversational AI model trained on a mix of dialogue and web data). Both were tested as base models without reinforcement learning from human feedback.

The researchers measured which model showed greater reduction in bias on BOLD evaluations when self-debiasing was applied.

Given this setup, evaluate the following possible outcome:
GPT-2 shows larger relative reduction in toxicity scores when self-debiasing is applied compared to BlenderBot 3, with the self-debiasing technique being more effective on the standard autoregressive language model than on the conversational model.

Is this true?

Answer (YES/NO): YES